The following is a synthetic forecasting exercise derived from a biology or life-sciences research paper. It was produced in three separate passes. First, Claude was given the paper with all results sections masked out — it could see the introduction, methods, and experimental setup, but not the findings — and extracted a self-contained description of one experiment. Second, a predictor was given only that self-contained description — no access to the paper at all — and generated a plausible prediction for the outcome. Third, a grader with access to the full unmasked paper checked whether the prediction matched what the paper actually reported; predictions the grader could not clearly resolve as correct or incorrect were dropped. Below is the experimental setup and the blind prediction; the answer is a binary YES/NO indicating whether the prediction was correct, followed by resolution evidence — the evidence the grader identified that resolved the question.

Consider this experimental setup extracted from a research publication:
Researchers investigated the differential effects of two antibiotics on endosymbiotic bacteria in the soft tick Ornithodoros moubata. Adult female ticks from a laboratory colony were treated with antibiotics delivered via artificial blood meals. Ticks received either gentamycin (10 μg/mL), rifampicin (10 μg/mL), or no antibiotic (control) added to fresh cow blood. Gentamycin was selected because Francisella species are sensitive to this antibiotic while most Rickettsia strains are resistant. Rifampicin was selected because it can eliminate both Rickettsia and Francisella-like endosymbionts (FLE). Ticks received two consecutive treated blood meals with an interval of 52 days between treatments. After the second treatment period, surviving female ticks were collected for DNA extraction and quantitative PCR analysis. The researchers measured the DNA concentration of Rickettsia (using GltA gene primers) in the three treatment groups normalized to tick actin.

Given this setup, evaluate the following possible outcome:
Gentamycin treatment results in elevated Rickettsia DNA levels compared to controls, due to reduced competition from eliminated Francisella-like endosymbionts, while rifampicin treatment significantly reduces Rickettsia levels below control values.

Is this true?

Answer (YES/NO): NO